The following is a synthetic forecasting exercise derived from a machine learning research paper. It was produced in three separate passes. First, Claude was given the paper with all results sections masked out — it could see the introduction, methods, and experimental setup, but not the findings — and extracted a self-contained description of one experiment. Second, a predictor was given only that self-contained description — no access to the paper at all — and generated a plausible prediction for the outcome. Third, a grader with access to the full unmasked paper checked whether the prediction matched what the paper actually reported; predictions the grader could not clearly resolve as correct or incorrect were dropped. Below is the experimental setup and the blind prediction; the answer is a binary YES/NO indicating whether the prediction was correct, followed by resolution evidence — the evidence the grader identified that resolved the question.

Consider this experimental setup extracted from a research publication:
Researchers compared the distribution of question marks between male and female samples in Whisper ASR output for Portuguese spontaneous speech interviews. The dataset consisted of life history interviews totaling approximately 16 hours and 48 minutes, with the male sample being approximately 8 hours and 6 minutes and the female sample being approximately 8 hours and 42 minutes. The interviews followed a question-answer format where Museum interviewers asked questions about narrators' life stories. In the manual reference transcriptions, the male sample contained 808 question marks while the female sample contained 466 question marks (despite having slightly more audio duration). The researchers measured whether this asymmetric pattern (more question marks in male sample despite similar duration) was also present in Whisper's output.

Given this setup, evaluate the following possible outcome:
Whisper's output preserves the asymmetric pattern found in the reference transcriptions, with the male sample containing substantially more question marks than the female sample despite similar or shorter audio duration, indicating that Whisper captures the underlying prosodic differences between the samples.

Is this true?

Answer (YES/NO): YES